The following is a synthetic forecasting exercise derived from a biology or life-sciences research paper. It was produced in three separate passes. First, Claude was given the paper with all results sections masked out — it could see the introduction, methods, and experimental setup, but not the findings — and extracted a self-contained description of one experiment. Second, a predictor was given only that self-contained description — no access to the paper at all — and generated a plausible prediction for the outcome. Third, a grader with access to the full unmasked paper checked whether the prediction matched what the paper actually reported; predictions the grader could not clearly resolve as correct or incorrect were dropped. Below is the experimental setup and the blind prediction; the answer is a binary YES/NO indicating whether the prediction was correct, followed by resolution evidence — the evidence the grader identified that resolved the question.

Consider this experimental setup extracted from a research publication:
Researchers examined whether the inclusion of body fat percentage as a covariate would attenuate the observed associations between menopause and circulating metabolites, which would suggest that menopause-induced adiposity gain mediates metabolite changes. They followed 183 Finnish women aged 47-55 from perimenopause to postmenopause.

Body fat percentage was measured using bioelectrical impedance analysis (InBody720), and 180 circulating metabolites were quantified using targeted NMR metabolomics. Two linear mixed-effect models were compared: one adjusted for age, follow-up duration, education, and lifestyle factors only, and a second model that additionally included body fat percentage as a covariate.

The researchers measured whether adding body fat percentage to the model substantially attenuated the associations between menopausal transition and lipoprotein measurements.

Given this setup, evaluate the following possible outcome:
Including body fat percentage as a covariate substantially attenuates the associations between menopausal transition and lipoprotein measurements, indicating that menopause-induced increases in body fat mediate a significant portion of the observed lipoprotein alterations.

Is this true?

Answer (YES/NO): NO